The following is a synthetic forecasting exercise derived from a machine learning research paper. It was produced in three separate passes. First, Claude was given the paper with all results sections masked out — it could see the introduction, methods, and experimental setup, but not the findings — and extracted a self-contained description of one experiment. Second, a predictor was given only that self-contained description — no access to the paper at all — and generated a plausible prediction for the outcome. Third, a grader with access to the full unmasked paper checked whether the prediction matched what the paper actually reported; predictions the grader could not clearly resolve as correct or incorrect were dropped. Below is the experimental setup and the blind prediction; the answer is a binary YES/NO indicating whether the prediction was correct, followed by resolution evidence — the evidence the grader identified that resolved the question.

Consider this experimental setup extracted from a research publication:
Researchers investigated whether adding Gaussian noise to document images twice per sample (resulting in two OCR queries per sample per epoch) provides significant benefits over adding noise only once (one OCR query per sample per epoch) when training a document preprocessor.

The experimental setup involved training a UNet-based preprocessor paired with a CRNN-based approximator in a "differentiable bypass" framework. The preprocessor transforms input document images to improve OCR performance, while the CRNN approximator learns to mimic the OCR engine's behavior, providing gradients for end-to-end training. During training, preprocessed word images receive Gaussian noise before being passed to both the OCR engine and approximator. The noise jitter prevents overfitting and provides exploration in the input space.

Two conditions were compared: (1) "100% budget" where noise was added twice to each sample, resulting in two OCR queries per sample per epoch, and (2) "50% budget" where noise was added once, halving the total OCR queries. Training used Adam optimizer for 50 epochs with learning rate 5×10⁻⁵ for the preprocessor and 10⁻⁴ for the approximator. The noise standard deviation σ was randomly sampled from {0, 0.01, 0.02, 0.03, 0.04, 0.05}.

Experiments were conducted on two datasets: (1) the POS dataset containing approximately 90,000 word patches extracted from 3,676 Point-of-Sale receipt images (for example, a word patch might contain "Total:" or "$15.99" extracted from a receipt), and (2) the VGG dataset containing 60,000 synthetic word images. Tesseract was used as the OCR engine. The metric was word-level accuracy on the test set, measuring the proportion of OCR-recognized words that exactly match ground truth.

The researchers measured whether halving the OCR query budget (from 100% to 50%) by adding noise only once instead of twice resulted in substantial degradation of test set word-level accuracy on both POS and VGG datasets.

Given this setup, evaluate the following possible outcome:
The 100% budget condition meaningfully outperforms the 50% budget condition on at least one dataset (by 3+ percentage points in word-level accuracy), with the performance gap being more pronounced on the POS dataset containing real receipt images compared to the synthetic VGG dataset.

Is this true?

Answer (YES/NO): NO